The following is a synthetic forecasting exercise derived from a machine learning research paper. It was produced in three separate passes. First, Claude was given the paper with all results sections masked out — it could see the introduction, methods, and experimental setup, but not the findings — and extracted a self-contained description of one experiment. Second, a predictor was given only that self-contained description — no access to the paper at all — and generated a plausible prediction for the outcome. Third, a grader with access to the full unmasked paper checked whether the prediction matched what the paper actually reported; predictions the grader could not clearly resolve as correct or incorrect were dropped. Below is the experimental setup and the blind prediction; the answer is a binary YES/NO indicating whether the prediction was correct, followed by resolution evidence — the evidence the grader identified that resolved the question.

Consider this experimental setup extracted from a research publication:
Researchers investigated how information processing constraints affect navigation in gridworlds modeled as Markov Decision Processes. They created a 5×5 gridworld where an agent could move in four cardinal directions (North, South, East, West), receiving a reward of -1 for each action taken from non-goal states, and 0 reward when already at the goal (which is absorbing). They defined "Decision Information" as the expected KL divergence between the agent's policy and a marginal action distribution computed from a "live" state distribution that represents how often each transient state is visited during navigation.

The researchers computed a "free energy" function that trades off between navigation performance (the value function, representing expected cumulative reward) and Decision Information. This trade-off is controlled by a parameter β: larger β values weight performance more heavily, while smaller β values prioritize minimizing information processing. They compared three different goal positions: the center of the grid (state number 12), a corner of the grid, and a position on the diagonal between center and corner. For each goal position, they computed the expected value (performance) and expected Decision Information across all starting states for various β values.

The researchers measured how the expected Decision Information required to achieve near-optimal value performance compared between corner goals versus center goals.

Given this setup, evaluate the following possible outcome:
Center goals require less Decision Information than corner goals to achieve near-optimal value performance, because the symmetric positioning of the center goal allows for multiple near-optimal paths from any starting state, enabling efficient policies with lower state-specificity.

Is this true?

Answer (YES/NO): NO